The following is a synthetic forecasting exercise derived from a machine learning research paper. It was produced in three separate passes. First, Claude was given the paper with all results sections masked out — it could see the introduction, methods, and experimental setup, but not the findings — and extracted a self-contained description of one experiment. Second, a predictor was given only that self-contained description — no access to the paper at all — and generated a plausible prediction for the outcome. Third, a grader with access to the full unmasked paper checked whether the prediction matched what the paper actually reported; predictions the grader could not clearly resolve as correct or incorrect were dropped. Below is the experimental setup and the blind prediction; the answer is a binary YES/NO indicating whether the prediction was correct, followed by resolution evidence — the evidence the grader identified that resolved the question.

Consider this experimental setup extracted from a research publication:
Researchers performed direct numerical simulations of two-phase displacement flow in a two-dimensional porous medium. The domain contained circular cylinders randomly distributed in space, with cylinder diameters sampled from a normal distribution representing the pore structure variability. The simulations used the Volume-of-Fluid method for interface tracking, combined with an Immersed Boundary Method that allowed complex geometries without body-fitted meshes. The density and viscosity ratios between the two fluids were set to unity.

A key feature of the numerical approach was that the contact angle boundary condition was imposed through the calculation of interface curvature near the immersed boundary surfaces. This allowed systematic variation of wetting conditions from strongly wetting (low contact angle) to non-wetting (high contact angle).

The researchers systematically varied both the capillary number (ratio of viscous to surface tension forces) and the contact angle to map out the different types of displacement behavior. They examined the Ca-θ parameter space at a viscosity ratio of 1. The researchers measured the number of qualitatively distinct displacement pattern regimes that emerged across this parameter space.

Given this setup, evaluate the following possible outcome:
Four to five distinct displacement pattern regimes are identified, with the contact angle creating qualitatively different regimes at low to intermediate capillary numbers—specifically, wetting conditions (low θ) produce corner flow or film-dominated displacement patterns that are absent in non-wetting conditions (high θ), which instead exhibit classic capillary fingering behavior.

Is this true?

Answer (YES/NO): NO